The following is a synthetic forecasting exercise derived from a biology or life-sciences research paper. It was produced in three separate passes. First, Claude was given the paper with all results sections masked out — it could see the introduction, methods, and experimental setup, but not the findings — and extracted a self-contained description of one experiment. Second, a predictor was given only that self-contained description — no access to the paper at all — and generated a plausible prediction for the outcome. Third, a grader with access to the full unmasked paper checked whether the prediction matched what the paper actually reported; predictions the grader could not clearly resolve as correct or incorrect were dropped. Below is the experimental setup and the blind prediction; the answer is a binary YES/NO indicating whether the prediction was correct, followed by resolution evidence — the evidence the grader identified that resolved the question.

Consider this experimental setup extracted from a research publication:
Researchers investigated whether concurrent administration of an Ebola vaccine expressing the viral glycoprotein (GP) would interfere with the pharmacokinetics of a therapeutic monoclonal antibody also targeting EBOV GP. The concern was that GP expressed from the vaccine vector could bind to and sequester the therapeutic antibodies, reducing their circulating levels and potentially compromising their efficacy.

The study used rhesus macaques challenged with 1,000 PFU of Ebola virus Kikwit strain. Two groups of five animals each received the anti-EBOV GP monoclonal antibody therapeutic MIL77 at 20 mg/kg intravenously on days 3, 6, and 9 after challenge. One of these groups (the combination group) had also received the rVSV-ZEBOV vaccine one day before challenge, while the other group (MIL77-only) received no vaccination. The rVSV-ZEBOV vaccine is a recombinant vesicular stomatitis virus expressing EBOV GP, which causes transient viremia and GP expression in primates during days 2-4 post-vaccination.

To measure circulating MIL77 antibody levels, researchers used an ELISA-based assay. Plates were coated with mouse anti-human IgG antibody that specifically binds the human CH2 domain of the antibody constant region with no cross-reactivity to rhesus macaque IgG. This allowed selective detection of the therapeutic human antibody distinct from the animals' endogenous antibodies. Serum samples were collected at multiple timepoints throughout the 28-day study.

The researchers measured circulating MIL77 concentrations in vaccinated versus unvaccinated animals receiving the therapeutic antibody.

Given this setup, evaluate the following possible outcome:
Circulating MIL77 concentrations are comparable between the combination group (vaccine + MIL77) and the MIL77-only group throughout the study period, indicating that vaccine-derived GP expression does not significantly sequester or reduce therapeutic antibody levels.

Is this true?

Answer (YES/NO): YES